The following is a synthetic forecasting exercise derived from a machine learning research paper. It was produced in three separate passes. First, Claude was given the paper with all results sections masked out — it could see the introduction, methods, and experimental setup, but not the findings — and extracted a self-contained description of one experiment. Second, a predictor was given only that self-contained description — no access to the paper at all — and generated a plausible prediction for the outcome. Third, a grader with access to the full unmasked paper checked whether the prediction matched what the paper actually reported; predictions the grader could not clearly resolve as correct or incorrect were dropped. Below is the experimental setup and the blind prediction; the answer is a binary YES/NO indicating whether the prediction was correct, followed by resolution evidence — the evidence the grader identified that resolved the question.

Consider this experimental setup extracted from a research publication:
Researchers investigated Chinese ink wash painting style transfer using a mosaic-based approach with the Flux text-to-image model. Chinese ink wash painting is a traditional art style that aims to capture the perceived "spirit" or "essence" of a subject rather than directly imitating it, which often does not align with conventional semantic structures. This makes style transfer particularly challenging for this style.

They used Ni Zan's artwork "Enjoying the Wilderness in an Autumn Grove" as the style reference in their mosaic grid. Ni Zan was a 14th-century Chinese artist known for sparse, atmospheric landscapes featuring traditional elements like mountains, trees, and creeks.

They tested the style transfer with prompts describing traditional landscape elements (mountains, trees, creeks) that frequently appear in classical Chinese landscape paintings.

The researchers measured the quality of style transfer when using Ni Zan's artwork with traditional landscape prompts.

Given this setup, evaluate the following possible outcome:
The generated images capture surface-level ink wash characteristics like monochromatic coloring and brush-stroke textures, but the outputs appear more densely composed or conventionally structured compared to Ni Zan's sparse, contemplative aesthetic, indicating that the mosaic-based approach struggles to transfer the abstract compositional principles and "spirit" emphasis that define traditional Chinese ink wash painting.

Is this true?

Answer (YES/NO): NO